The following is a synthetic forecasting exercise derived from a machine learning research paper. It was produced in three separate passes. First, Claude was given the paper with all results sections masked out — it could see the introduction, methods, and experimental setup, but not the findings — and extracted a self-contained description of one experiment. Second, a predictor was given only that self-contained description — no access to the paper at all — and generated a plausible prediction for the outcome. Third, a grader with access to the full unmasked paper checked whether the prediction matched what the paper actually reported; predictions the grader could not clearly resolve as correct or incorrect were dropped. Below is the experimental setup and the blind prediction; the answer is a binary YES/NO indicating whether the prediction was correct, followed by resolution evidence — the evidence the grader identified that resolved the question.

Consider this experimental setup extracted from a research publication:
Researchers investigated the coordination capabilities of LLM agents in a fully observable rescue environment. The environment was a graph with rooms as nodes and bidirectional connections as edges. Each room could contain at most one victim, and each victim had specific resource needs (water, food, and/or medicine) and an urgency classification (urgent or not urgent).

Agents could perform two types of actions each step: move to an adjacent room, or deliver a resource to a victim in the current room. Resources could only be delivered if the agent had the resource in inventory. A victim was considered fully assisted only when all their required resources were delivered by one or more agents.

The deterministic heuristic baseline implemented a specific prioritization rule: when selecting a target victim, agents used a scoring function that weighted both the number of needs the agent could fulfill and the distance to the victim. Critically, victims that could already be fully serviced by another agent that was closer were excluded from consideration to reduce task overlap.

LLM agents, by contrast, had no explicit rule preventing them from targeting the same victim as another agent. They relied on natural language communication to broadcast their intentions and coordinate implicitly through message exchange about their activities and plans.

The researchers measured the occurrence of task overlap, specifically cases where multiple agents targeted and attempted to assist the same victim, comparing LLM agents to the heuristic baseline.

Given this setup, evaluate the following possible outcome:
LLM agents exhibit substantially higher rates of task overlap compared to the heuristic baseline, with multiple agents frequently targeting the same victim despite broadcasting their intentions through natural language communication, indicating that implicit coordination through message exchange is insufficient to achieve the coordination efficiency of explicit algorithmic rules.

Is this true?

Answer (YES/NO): YES